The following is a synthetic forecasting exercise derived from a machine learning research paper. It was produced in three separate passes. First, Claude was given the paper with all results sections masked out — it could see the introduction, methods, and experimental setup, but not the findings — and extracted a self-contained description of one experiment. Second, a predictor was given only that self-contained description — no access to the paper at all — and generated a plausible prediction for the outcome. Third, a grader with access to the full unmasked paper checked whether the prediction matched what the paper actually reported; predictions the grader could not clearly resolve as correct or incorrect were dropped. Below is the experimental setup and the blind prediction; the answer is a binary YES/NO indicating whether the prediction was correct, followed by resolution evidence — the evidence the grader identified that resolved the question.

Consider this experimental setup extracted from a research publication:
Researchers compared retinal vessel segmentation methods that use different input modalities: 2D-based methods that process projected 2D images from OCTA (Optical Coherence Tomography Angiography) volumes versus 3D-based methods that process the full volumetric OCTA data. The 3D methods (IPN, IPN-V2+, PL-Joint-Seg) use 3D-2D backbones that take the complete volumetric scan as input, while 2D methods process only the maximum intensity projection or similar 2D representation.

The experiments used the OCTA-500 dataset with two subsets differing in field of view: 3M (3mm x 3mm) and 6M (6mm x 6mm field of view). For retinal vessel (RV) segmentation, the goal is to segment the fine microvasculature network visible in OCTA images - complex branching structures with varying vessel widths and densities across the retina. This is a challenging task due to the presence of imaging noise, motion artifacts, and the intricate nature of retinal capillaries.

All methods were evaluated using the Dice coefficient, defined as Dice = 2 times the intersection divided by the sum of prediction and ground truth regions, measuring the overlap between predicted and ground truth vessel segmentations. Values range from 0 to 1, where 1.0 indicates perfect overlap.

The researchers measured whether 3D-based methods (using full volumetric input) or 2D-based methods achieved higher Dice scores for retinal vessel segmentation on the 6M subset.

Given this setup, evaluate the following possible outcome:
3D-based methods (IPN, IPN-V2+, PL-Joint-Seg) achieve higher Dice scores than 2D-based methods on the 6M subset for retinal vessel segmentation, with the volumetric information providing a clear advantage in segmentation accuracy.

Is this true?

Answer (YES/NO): NO